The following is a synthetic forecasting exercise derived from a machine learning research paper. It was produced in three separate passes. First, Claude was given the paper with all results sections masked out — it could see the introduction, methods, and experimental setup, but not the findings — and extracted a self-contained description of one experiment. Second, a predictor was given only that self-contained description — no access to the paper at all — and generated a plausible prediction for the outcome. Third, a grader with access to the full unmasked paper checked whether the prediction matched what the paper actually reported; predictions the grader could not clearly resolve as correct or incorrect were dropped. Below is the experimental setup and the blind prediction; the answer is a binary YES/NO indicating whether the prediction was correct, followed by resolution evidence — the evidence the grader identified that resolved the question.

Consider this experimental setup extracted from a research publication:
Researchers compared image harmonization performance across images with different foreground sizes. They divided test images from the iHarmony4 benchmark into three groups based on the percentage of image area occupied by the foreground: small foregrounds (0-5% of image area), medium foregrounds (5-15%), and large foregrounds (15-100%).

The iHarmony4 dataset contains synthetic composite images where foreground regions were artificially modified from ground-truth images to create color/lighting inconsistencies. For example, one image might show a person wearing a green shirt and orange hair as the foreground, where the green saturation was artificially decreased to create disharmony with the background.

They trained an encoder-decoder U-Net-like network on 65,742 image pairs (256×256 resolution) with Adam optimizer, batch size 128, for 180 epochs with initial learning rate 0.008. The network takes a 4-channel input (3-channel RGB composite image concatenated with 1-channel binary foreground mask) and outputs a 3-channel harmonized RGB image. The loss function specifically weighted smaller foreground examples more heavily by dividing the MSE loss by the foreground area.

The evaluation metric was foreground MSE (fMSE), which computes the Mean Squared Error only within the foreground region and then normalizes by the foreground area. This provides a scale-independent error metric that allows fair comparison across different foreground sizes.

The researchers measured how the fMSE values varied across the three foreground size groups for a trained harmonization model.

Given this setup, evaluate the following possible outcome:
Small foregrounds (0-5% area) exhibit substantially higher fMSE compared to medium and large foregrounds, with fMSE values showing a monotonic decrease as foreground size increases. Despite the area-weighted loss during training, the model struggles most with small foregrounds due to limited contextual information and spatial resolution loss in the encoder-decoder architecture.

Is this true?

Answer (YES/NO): YES